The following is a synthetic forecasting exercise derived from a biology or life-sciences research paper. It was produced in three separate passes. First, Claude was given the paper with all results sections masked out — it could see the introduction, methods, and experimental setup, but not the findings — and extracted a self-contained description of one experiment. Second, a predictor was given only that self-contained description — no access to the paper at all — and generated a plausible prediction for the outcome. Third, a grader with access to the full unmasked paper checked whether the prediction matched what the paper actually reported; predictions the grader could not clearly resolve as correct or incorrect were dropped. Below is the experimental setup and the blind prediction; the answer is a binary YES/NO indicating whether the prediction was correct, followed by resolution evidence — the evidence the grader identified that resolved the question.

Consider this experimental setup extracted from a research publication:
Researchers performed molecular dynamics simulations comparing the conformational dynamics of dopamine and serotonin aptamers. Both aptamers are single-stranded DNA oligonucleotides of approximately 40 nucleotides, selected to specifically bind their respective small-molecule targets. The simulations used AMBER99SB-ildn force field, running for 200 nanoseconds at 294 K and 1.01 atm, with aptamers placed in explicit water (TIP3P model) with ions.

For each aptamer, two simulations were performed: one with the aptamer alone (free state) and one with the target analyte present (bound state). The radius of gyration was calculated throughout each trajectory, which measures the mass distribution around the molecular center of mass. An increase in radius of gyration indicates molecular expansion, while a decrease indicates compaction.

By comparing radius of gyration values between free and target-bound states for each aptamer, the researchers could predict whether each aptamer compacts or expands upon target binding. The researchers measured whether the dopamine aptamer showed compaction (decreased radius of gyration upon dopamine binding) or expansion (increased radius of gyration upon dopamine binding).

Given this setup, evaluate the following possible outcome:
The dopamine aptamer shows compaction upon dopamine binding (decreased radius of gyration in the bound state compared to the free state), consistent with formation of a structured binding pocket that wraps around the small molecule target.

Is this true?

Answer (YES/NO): YES